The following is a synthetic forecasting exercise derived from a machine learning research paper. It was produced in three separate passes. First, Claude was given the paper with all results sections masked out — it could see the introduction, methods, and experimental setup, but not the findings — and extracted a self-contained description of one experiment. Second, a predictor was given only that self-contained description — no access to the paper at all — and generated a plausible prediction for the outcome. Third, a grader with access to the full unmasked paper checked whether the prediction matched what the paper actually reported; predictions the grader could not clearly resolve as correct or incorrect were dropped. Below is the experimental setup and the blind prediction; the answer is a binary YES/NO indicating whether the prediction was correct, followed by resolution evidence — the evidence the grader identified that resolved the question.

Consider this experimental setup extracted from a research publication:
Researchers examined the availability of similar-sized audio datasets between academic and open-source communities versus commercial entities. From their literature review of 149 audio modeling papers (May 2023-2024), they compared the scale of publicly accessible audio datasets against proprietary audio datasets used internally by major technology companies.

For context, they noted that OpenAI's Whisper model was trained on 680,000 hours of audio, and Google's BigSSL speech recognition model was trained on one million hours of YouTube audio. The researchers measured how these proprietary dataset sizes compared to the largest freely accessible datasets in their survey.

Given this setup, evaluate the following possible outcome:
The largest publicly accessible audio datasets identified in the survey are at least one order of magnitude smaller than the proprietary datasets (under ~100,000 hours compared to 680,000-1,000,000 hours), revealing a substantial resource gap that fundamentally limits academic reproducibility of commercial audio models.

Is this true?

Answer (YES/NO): YES